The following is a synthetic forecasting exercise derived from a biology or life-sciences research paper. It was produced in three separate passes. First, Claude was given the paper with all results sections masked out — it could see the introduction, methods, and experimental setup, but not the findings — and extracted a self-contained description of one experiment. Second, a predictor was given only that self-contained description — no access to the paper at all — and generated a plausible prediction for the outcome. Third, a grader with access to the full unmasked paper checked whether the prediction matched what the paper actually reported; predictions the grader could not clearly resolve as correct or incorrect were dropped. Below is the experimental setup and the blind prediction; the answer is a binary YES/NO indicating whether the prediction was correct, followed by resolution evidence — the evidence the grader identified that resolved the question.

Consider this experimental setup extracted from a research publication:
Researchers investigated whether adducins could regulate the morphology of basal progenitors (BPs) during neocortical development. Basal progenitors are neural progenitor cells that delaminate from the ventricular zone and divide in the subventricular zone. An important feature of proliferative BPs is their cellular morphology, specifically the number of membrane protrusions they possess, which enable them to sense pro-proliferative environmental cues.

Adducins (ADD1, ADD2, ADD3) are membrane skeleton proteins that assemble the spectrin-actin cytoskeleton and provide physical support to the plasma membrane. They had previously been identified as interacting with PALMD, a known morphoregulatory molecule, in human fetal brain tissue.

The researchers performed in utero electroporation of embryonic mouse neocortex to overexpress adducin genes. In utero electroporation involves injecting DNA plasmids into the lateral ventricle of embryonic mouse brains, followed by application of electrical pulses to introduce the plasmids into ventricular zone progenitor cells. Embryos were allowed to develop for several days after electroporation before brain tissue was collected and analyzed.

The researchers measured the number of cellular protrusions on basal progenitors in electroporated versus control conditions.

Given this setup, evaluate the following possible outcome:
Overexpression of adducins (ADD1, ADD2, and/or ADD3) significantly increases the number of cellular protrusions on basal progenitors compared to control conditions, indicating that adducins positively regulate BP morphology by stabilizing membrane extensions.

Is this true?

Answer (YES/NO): YES